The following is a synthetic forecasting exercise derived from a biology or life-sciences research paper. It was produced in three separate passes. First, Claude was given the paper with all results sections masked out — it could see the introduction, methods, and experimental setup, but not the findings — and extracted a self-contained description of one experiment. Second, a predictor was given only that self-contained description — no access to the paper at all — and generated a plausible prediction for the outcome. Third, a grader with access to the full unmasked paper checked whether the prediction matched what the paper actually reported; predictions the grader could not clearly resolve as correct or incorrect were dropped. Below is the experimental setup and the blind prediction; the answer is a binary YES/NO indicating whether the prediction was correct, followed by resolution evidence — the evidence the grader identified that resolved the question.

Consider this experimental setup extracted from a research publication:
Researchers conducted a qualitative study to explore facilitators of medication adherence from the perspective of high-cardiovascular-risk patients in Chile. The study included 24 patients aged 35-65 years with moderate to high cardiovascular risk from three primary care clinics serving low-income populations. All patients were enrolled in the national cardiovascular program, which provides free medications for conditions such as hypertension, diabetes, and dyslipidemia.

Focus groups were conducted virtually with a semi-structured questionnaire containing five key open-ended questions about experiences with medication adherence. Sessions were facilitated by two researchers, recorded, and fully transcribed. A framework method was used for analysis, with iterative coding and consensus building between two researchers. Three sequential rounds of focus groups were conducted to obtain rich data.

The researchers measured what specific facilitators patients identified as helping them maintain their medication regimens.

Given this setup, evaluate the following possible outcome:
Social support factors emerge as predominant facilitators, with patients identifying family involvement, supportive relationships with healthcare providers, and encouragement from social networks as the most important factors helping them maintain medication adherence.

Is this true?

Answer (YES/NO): NO